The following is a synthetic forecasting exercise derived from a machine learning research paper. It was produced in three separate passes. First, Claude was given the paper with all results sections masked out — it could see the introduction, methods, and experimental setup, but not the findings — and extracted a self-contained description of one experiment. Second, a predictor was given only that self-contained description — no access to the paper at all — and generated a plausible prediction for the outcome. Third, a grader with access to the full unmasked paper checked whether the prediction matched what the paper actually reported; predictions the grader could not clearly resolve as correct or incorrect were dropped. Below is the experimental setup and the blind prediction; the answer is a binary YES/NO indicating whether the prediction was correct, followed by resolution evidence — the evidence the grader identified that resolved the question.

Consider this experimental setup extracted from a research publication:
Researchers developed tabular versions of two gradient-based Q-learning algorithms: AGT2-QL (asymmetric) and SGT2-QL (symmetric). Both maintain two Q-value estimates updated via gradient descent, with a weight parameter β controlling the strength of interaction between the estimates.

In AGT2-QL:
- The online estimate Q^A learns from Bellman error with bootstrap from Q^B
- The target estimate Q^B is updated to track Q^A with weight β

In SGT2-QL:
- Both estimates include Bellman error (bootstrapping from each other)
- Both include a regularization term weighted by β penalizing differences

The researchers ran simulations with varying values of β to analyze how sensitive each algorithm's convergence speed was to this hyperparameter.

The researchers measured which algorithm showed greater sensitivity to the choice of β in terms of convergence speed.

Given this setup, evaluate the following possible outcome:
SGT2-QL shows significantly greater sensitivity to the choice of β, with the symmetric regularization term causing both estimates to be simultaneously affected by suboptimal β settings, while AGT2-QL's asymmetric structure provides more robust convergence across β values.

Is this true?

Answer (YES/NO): NO